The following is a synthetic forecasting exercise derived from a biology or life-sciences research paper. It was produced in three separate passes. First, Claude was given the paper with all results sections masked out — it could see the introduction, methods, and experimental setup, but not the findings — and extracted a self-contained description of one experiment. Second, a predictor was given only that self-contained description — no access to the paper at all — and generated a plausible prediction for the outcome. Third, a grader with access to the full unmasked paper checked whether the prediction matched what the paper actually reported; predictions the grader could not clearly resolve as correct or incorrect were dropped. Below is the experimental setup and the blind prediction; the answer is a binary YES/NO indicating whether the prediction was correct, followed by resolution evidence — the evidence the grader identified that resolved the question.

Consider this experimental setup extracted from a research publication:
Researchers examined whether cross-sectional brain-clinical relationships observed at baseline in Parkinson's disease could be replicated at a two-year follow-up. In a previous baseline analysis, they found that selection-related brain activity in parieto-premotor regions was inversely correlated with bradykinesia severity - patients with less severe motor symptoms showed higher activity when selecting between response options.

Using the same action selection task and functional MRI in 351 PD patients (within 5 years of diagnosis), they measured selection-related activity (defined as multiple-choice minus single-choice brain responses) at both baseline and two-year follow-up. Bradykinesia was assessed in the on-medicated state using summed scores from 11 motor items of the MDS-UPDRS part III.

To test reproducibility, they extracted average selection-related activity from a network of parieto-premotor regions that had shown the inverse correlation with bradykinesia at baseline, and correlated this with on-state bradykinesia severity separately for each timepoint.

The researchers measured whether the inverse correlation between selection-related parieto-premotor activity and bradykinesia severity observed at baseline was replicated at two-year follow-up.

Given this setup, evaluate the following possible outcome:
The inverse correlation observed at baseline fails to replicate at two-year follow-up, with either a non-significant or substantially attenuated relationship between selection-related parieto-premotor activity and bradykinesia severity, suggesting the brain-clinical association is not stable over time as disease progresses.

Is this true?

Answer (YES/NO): NO